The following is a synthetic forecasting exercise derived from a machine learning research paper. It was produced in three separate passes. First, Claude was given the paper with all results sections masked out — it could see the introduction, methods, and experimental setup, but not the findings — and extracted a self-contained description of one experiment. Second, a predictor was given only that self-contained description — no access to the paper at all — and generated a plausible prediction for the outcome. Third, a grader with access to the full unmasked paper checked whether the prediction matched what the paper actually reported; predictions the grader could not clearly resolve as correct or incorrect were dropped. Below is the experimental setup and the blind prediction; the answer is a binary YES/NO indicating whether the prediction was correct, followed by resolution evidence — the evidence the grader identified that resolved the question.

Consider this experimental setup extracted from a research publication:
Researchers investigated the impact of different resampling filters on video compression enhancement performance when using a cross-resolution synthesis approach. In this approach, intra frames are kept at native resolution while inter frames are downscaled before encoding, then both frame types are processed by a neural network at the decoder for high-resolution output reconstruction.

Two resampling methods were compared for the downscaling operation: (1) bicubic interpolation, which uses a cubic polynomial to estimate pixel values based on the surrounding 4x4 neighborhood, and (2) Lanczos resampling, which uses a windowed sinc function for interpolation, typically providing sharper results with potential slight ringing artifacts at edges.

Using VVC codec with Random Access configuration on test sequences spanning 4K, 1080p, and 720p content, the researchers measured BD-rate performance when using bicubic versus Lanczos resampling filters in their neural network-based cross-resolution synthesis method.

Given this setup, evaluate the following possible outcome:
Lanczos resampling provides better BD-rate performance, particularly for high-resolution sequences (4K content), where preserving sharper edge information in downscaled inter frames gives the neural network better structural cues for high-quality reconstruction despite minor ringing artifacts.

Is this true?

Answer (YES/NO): NO